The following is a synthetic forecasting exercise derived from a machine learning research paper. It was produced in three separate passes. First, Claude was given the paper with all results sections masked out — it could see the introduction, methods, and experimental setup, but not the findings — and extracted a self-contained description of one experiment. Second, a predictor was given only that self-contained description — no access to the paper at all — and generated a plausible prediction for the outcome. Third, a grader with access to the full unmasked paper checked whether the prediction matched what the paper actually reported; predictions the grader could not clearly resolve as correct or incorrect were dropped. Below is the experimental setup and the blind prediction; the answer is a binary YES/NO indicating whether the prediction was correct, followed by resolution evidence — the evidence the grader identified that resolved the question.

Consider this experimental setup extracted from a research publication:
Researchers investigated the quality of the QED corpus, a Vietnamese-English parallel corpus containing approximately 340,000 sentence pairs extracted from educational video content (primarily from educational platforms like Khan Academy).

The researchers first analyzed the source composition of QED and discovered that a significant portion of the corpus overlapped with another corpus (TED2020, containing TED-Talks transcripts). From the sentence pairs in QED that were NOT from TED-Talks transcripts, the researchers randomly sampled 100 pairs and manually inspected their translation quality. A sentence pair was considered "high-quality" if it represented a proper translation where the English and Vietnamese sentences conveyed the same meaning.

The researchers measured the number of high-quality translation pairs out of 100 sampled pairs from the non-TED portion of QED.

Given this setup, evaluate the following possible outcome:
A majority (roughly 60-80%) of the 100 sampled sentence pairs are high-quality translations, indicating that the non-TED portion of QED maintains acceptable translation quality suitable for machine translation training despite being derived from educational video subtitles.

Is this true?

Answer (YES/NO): NO